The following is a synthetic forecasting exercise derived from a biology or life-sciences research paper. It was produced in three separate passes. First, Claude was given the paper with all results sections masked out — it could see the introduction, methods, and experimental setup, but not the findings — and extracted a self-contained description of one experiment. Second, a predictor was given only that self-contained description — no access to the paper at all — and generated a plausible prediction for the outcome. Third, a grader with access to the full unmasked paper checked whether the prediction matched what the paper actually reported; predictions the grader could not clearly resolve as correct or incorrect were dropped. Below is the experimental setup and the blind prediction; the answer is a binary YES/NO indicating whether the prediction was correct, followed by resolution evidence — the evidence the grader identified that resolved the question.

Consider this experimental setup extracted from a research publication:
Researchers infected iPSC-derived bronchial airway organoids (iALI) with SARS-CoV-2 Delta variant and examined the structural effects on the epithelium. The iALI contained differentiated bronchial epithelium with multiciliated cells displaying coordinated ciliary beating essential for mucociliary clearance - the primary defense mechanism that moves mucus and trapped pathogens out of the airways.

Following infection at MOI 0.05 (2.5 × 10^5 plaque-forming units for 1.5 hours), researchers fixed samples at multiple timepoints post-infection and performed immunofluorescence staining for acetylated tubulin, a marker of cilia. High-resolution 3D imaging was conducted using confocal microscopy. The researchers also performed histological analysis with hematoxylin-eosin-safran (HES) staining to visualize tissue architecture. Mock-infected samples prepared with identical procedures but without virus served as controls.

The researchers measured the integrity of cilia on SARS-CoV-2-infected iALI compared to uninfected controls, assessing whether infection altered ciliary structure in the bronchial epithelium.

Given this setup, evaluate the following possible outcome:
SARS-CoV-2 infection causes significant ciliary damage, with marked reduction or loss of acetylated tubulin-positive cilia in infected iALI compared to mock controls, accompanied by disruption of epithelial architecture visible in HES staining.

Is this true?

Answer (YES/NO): YES